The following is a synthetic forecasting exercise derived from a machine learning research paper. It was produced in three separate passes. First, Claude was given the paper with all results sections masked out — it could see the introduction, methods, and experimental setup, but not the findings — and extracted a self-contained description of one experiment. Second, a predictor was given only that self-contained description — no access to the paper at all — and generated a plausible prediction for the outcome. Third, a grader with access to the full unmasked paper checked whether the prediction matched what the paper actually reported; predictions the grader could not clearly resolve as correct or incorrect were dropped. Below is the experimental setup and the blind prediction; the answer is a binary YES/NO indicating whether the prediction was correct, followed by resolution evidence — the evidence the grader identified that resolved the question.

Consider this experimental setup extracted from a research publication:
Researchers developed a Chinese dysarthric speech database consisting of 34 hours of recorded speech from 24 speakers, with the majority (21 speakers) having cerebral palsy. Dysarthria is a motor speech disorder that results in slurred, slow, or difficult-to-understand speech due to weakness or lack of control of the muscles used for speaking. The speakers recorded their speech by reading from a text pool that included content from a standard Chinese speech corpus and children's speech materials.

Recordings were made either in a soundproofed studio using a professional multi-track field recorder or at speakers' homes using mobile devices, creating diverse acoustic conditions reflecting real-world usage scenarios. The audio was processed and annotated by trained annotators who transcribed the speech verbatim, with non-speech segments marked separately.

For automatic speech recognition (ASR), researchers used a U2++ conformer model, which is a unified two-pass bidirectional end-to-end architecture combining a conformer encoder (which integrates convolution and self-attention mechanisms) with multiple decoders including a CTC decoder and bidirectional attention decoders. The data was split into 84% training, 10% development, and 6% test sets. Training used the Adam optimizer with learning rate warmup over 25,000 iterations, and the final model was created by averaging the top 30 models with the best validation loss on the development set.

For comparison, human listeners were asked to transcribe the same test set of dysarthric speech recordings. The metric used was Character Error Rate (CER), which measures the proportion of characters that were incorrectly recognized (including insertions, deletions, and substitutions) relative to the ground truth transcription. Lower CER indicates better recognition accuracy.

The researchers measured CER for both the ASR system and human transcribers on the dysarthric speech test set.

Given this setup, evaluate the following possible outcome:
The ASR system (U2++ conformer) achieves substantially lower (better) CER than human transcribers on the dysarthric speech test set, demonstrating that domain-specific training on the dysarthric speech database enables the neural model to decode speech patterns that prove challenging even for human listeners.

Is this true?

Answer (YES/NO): YES